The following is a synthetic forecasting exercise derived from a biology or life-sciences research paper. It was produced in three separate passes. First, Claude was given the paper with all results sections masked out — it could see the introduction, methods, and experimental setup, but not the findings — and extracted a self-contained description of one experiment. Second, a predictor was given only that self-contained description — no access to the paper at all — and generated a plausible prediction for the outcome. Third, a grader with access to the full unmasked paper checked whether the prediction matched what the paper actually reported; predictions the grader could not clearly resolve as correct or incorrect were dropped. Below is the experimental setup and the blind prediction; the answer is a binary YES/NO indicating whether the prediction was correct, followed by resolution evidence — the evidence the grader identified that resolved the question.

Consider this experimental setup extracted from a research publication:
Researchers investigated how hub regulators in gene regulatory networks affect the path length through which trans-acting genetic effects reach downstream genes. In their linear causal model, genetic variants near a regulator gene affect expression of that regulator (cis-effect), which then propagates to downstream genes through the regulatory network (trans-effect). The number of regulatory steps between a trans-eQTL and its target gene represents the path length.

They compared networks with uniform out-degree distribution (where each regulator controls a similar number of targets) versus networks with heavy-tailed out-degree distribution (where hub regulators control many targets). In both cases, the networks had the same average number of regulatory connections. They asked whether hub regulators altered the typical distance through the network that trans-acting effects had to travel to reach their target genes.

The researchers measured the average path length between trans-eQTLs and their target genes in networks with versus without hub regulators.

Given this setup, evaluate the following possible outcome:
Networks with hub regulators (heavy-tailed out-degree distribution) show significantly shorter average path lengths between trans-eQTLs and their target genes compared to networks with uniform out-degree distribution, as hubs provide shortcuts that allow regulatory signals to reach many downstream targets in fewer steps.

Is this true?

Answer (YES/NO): YES